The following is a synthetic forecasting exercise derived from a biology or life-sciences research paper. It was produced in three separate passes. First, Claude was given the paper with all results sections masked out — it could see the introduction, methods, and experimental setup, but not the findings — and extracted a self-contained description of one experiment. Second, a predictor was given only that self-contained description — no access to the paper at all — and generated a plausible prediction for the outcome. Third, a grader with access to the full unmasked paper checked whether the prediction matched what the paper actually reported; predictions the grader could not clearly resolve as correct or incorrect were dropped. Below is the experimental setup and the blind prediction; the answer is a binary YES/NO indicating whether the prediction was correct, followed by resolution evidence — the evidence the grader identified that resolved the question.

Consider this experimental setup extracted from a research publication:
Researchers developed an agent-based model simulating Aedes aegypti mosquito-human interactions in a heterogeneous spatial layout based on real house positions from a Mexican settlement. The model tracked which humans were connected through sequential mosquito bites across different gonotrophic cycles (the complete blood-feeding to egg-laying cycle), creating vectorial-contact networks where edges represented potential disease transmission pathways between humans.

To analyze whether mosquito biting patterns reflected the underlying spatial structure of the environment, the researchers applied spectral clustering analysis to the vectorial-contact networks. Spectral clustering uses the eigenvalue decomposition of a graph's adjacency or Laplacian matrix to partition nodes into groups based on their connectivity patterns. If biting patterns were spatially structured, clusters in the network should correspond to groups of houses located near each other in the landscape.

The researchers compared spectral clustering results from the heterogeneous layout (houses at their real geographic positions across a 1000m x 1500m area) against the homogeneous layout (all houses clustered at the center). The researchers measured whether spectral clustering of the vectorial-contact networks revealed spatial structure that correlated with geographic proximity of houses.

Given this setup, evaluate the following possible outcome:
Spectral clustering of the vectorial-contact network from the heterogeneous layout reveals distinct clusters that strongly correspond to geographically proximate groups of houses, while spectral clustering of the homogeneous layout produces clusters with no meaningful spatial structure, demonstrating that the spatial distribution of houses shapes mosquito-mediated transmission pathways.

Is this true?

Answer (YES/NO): YES